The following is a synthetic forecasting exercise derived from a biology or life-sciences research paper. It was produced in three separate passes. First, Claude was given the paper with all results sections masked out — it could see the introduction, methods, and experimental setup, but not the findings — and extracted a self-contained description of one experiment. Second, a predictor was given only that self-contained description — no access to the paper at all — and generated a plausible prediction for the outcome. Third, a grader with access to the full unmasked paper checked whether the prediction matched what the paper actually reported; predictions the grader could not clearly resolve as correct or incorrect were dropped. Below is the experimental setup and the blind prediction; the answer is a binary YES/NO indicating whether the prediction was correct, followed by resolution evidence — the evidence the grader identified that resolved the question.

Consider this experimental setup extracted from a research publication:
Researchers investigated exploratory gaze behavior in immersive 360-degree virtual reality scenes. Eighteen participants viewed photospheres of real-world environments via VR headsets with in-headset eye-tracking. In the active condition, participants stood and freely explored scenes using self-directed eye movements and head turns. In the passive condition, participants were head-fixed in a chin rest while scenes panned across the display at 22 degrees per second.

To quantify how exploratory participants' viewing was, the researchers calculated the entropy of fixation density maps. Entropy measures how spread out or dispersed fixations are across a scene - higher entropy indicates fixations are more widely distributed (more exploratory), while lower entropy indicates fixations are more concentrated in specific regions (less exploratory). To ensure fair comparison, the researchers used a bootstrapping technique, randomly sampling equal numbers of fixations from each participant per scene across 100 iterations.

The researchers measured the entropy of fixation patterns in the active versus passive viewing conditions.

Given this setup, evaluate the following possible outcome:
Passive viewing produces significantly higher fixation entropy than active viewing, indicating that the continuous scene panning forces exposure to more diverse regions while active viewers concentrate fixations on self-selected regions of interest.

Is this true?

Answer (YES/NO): NO